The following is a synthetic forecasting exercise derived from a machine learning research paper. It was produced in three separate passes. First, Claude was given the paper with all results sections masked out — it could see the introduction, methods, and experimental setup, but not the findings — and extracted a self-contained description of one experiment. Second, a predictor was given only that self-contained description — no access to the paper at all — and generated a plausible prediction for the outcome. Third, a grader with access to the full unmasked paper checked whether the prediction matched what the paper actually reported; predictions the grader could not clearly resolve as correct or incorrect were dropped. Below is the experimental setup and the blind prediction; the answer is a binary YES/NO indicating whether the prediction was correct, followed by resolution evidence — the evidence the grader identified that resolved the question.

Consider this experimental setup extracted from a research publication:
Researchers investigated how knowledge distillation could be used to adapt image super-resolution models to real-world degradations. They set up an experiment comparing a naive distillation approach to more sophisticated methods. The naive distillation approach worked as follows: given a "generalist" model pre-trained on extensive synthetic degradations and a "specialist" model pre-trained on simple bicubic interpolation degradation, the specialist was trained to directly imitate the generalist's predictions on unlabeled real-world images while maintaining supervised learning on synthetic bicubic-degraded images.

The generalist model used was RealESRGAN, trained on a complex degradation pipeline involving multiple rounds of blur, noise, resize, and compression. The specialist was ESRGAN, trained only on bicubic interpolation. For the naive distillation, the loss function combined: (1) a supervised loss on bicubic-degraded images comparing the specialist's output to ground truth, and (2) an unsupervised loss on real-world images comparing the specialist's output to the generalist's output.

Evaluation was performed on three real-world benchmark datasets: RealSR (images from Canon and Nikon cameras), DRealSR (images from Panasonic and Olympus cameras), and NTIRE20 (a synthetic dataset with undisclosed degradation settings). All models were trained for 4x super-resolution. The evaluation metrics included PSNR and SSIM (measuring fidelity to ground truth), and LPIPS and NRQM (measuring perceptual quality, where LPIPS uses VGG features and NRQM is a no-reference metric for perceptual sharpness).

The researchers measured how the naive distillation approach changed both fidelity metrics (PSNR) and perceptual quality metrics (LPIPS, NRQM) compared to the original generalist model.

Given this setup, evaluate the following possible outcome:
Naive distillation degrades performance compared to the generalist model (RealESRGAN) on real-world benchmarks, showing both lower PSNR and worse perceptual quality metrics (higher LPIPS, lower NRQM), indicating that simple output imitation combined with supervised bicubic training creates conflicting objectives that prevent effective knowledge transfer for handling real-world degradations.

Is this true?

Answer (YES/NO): NO